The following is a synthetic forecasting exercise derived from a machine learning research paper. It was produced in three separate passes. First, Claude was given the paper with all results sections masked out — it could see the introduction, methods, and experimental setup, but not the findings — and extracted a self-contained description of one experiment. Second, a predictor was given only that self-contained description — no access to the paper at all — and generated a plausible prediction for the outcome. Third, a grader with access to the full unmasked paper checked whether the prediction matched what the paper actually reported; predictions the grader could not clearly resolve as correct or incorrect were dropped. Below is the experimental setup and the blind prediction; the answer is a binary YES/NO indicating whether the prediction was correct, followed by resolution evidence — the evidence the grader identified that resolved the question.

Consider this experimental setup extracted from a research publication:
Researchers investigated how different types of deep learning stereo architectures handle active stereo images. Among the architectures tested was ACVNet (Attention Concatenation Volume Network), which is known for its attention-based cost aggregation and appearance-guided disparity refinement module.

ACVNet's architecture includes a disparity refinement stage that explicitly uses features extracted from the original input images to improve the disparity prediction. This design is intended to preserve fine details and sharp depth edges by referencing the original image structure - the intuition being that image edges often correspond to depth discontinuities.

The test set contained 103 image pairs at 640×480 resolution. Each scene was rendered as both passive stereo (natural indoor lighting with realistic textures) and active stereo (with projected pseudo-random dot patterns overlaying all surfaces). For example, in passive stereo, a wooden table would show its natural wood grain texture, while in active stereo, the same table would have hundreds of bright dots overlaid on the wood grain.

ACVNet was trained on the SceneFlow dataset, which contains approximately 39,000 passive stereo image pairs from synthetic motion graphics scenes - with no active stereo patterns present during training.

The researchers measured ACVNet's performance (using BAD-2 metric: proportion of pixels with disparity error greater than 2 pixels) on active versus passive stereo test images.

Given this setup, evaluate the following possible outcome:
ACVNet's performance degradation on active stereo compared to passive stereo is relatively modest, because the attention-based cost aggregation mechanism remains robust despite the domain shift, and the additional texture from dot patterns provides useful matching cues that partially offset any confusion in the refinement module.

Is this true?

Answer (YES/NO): NO